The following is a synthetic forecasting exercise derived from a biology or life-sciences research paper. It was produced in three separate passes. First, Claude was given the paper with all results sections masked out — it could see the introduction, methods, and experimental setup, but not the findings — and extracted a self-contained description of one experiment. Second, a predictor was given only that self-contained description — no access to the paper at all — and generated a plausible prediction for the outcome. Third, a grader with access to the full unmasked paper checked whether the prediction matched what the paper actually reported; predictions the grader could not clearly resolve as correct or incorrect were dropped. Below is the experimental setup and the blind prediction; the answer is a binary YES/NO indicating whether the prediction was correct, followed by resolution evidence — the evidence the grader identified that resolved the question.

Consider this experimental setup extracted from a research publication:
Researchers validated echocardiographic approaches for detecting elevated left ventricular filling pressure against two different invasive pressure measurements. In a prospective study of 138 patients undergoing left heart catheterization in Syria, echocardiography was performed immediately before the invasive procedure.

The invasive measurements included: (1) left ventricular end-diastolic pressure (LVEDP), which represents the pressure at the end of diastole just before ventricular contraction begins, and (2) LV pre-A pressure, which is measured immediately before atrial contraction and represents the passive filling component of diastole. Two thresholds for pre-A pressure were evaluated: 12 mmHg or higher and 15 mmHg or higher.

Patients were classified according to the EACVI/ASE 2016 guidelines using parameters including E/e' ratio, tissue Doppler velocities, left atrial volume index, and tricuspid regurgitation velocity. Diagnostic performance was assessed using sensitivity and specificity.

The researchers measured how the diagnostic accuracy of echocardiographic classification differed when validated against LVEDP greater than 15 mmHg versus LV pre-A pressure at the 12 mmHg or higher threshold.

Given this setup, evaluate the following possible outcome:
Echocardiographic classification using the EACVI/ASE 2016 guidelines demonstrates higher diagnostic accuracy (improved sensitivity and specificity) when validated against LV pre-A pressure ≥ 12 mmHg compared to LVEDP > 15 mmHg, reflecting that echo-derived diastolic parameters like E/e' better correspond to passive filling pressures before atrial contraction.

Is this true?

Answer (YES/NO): NO